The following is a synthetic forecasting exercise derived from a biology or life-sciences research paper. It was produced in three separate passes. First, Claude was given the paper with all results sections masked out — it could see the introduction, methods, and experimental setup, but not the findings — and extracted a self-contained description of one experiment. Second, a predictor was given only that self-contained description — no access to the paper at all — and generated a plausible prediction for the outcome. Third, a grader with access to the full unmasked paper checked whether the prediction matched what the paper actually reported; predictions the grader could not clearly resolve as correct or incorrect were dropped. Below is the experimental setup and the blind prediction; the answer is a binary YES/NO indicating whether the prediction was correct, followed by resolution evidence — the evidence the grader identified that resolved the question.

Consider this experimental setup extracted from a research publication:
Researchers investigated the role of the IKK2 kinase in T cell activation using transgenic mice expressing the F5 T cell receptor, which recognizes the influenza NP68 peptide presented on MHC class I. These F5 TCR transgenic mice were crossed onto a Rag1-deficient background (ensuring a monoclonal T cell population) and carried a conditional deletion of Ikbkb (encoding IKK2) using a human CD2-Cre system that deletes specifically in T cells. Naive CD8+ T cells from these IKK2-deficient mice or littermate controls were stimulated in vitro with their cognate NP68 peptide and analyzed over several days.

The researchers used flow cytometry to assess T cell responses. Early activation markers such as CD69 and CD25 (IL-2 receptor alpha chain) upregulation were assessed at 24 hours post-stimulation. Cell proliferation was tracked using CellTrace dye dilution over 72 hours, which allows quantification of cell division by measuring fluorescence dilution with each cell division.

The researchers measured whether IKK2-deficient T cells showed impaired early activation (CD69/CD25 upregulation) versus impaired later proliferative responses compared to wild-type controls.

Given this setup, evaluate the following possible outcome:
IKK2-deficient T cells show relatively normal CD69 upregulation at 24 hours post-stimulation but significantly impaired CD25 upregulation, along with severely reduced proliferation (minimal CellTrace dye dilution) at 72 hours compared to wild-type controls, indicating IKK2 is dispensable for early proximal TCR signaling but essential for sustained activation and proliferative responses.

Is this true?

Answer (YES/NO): NO